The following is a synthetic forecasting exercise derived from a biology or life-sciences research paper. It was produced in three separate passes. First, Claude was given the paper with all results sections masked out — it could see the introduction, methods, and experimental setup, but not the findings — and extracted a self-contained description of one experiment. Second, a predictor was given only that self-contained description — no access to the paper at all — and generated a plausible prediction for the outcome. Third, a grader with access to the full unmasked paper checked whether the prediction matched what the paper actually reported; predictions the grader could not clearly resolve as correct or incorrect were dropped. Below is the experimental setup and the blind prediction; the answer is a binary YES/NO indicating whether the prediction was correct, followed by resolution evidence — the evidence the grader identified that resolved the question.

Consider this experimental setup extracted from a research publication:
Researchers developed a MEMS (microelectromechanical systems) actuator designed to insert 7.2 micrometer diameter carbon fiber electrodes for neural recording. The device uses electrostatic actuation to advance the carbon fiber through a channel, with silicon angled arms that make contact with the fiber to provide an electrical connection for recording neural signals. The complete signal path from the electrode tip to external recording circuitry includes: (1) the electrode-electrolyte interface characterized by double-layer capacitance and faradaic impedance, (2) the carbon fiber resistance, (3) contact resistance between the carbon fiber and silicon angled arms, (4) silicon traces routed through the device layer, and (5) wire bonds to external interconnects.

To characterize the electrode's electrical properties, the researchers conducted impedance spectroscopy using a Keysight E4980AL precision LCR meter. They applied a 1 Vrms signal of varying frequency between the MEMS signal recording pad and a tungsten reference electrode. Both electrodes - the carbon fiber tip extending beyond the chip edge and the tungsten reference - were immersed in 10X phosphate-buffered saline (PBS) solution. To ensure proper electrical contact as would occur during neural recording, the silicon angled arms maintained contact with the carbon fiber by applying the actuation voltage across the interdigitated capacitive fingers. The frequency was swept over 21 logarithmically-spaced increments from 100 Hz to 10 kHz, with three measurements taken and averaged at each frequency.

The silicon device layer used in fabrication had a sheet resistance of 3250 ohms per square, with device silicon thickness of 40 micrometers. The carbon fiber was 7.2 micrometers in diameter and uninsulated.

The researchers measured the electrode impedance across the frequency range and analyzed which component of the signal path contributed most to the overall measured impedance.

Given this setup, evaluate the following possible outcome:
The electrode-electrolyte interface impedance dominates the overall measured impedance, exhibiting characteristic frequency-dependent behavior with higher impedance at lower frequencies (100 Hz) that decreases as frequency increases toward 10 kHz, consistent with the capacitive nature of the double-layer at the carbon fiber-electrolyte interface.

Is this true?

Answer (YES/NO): NO